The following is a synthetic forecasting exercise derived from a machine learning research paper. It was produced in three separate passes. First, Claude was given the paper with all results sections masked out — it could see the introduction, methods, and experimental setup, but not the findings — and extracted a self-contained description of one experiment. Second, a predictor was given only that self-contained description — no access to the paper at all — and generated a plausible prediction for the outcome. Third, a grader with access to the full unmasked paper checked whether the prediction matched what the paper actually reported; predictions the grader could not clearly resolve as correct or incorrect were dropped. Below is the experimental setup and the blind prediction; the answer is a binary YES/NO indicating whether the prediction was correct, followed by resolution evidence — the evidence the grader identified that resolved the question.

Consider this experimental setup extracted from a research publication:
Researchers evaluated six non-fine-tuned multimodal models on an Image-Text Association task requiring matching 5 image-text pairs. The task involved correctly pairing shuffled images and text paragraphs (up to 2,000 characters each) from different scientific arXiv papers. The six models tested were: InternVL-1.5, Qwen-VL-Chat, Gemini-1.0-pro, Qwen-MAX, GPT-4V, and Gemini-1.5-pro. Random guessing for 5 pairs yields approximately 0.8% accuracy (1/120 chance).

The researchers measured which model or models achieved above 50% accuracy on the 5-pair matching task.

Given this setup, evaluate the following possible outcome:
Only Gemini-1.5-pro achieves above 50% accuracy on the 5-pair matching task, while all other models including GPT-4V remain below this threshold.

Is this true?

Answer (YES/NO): NO